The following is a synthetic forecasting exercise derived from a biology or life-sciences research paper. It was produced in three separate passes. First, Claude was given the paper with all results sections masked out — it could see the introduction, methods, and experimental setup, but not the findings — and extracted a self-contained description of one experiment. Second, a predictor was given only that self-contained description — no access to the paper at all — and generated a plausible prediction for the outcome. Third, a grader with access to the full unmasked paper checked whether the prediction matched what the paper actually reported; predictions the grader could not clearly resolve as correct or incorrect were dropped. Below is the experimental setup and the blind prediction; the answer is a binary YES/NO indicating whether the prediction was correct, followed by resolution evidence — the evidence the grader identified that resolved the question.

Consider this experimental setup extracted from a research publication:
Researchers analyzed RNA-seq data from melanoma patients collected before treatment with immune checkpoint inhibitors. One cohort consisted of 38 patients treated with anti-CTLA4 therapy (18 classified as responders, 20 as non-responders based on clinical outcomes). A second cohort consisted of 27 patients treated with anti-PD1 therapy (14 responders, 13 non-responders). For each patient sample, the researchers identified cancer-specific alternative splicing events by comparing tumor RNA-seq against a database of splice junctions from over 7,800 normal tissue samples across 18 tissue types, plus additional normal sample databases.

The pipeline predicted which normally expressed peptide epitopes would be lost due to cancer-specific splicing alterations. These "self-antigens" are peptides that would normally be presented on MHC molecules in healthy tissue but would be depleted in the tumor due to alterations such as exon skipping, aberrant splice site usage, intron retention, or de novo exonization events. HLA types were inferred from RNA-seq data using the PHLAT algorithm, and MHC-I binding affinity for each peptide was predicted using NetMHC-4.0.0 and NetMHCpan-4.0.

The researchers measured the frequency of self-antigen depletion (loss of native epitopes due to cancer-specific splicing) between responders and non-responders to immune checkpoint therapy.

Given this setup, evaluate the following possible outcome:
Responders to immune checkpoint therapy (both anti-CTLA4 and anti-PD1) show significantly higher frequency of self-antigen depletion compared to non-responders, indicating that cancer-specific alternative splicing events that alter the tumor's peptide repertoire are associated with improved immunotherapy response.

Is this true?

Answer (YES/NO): NO